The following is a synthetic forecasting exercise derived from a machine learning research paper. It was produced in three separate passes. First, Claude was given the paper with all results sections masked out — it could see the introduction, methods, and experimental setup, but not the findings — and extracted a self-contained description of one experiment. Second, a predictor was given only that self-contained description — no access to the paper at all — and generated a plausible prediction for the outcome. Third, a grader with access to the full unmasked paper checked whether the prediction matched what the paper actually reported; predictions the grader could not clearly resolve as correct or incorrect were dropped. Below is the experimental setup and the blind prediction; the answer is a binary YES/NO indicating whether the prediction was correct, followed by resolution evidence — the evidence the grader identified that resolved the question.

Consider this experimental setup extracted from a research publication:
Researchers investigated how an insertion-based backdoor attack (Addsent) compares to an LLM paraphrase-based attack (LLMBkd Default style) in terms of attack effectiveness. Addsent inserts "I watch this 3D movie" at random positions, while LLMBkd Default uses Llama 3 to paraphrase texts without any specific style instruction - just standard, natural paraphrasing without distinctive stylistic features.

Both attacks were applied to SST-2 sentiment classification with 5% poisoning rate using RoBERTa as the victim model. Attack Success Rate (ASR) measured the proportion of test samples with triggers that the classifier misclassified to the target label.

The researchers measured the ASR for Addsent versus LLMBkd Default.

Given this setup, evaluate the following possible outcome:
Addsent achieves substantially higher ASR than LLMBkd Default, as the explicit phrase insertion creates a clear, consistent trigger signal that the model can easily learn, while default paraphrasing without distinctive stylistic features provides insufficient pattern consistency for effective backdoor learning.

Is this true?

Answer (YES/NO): YES